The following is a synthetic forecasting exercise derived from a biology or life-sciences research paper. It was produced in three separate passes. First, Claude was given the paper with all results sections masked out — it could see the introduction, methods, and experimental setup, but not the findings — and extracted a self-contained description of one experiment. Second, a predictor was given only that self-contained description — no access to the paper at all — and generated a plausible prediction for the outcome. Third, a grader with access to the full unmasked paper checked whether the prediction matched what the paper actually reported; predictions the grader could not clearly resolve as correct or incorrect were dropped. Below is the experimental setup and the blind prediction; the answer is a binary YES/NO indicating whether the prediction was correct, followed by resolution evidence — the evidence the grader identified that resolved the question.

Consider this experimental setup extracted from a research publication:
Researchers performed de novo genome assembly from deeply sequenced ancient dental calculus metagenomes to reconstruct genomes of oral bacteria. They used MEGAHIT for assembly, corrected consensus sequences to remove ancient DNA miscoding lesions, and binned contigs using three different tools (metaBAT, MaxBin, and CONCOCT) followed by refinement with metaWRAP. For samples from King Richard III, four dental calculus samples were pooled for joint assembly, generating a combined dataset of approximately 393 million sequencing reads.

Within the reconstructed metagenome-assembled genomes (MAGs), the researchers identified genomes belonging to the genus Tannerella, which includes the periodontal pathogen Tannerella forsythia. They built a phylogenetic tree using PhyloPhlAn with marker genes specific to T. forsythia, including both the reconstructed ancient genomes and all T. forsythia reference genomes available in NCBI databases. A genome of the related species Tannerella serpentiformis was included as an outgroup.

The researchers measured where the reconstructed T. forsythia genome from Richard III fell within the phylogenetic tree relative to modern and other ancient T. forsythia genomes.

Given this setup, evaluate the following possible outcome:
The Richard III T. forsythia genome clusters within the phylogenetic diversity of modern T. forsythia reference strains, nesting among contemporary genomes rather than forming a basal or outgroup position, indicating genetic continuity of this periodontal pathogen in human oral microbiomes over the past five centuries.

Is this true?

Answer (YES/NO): YES